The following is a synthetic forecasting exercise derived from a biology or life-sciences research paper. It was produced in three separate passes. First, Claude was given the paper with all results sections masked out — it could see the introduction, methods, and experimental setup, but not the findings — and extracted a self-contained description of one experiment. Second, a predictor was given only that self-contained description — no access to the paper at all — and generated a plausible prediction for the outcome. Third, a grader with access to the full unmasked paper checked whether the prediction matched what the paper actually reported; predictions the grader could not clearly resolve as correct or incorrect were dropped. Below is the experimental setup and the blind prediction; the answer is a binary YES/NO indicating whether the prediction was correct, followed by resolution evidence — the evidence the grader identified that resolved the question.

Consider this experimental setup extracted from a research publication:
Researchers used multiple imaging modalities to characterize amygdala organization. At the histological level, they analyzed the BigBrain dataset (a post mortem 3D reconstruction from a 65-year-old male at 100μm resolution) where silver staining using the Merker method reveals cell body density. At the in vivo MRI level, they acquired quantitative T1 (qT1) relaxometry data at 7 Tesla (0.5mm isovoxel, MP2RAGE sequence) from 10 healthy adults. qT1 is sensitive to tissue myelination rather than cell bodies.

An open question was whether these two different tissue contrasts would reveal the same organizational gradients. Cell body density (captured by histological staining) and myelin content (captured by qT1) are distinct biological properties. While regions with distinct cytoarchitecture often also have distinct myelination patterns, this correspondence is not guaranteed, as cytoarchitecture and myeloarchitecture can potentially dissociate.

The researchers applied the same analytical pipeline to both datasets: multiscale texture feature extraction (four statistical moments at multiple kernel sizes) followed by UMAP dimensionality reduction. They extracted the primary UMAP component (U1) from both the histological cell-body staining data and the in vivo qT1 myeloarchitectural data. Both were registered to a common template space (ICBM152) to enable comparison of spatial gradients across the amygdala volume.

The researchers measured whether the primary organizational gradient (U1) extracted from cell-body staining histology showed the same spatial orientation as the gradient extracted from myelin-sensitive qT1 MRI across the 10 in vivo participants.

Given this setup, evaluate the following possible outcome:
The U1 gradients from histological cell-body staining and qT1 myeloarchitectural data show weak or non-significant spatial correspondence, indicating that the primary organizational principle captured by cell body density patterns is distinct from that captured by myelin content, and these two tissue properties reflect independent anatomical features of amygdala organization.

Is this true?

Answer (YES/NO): NO